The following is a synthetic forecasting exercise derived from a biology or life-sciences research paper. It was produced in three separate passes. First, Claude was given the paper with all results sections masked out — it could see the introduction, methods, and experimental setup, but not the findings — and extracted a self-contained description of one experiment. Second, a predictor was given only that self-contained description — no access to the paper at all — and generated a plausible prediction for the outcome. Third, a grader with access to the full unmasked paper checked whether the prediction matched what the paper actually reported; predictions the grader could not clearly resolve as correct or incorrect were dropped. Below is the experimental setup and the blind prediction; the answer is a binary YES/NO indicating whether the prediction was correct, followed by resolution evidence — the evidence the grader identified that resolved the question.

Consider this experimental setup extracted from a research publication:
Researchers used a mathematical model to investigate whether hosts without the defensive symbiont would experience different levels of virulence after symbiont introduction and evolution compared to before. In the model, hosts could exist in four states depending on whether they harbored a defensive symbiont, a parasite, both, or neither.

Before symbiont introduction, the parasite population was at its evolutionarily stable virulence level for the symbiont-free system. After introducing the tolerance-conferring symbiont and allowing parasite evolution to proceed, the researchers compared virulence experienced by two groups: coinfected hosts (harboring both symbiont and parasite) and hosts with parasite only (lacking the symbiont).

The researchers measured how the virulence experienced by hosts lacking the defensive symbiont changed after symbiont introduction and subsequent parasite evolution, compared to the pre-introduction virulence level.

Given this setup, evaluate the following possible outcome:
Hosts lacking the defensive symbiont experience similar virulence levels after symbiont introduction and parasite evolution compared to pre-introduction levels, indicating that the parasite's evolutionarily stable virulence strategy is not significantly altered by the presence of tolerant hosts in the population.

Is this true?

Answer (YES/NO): NO